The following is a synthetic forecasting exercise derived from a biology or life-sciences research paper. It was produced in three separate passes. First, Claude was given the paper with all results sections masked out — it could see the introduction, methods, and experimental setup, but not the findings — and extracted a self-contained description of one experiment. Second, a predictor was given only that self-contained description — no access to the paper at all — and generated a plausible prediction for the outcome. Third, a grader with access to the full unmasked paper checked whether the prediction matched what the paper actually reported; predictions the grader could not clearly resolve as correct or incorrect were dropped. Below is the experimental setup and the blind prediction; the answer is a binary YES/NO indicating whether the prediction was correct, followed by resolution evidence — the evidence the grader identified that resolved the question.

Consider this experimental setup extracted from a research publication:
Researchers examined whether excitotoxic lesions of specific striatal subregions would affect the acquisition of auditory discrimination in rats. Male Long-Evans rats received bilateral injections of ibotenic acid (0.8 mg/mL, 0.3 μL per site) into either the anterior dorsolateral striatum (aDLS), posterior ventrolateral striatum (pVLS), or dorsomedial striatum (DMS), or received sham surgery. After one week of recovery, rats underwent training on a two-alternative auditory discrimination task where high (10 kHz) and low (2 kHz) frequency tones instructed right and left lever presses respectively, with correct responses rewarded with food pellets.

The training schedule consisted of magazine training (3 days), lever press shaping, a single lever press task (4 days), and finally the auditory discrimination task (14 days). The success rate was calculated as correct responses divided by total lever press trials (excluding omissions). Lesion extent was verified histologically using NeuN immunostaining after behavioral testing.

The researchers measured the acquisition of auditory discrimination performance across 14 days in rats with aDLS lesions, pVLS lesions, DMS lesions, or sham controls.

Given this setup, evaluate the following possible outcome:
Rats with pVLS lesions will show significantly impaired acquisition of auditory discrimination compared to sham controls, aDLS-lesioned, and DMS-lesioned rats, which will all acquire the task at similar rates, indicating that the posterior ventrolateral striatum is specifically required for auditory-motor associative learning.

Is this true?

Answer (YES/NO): NO